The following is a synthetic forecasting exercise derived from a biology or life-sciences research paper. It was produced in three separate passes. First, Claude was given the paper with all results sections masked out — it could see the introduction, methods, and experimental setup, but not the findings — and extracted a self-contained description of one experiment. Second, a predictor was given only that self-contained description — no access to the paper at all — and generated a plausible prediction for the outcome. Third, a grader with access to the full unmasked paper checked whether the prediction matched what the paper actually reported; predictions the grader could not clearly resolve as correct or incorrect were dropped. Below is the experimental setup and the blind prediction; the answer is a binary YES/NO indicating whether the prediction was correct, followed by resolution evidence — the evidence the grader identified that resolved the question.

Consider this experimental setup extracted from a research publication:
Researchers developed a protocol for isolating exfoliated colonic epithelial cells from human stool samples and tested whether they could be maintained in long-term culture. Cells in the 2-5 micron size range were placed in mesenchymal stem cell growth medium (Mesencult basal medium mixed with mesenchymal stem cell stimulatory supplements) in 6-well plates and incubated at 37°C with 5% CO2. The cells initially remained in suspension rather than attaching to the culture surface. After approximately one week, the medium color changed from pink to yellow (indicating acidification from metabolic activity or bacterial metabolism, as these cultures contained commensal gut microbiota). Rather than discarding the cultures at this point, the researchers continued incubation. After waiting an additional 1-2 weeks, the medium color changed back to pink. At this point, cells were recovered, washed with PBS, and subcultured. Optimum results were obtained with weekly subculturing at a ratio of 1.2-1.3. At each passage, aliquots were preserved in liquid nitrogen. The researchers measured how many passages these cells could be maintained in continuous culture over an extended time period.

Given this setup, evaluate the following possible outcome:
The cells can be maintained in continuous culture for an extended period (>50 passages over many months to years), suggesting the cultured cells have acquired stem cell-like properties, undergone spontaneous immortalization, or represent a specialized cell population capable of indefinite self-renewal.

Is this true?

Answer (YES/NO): YES